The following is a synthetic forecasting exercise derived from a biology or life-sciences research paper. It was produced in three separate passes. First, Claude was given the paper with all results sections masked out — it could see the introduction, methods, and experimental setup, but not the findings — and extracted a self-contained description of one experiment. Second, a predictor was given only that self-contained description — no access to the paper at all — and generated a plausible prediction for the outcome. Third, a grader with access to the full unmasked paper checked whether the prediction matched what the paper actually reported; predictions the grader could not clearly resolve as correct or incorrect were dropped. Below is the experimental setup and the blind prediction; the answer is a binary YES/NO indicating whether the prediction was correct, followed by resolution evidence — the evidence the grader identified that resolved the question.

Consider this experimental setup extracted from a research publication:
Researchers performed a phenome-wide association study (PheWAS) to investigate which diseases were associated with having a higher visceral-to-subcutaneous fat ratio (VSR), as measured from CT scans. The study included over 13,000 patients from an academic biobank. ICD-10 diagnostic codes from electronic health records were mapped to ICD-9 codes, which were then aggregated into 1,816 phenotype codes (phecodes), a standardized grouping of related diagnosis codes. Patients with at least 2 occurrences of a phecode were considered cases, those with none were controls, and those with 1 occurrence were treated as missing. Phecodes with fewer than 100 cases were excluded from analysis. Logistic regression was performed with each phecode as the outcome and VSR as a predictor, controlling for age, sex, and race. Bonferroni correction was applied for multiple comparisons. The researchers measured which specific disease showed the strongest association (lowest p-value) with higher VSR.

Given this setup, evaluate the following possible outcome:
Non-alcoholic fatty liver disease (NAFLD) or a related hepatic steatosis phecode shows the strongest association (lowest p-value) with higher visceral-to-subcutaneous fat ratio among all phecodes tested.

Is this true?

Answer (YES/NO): NO